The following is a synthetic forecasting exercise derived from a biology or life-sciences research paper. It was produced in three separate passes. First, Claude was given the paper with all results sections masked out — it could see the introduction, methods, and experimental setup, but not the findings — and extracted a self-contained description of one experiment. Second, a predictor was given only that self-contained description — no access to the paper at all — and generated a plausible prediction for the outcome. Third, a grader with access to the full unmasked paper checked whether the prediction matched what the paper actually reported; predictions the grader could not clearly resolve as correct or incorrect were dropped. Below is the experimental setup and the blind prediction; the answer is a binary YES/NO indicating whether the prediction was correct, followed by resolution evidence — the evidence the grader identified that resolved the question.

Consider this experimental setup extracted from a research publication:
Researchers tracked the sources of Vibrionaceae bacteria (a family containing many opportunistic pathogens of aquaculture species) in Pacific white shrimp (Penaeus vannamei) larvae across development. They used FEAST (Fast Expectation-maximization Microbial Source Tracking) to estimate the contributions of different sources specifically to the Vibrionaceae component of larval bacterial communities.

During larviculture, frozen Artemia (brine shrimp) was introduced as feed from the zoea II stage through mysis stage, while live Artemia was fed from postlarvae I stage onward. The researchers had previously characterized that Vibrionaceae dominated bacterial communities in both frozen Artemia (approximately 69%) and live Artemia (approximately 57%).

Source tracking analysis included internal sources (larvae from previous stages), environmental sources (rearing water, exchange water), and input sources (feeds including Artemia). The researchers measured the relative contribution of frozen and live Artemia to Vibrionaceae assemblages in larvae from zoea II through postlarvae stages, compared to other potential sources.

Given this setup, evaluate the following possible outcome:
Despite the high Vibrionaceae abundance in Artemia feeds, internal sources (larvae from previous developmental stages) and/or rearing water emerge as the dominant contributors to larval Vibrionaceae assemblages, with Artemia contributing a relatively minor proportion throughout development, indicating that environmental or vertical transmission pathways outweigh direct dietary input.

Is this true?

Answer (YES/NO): NO